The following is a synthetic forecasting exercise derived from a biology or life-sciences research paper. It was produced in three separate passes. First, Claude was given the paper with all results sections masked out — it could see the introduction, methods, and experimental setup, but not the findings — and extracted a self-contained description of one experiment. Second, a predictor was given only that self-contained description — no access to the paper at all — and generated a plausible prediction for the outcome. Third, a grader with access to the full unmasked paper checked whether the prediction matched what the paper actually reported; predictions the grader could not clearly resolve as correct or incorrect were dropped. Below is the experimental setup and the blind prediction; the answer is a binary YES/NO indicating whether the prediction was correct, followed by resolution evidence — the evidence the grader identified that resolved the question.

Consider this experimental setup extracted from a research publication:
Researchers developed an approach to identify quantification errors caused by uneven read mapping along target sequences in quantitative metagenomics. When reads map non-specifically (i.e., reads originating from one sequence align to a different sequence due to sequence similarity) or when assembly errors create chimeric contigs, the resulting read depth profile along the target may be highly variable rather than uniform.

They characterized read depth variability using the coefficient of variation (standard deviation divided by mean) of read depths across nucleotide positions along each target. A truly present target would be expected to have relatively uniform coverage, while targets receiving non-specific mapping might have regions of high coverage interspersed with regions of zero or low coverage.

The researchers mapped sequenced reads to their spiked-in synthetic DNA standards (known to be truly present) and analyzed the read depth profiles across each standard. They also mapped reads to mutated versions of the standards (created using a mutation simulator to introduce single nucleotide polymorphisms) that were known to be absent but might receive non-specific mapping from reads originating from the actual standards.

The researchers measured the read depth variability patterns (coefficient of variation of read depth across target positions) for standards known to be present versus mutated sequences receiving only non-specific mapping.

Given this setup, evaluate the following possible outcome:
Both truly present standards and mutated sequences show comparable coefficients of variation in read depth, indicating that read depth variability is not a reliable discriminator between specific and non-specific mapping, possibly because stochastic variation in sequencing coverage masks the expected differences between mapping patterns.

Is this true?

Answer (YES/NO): NO